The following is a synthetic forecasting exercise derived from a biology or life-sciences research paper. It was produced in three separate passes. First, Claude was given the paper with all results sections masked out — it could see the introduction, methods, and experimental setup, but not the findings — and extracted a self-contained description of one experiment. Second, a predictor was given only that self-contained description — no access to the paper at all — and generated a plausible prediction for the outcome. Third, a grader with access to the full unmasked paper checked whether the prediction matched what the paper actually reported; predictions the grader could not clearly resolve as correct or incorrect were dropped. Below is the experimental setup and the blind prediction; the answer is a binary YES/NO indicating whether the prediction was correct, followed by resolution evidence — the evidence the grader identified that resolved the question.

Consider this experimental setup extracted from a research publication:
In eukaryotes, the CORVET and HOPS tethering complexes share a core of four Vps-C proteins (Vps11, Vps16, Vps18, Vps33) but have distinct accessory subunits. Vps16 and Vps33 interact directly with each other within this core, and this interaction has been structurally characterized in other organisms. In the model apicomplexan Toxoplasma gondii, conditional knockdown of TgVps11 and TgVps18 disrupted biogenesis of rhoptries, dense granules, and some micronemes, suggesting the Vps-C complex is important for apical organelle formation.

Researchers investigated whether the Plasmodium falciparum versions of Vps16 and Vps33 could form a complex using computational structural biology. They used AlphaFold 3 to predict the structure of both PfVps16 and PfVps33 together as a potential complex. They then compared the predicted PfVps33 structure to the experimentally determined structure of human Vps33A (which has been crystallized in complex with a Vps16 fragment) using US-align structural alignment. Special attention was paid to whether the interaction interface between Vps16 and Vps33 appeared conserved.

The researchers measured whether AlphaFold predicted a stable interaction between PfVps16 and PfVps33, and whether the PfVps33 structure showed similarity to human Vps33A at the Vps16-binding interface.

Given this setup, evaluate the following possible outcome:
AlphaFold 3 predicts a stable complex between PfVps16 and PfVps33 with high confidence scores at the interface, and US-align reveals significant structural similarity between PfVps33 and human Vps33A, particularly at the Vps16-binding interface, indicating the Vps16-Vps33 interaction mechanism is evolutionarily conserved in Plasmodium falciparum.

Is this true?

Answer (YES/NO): YES